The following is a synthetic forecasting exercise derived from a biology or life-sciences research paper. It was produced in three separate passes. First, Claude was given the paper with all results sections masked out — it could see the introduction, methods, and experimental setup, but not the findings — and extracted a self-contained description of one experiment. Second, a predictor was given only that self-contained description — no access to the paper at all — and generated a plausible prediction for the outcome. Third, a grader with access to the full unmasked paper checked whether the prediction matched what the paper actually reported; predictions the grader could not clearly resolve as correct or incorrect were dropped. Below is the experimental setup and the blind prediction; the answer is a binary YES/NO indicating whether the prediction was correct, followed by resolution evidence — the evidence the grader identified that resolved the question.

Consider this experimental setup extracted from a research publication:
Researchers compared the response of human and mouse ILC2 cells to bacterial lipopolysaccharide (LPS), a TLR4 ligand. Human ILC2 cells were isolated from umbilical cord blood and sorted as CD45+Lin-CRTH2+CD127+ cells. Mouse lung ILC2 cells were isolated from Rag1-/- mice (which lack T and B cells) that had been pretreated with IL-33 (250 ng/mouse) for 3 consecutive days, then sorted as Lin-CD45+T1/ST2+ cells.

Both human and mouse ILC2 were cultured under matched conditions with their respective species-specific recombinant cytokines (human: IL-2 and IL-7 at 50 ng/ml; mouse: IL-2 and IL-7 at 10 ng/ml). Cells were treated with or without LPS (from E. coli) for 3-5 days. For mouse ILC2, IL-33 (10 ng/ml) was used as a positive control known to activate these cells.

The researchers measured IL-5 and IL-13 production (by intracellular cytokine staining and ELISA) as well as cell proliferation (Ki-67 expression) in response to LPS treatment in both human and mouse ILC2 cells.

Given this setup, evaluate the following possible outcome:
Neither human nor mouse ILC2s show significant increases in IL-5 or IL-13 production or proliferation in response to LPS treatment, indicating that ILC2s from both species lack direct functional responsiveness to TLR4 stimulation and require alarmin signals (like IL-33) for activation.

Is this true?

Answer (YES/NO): NO